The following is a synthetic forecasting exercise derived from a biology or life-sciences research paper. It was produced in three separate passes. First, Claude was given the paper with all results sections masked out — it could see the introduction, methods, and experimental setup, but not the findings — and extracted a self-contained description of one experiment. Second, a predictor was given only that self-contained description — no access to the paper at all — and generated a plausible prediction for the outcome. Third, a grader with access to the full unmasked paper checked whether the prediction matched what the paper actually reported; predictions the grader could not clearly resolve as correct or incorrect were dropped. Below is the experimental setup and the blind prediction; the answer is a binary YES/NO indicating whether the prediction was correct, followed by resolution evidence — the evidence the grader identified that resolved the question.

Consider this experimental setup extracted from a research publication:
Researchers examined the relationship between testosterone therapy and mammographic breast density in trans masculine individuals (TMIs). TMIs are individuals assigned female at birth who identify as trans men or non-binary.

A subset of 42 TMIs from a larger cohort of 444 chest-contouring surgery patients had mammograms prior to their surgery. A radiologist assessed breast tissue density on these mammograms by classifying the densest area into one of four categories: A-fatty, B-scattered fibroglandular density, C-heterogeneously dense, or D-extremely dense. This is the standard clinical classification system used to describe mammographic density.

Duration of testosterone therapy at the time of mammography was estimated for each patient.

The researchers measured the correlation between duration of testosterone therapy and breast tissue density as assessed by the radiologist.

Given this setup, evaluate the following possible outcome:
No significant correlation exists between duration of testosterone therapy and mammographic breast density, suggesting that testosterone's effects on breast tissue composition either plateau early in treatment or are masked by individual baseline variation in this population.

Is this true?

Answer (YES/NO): YES